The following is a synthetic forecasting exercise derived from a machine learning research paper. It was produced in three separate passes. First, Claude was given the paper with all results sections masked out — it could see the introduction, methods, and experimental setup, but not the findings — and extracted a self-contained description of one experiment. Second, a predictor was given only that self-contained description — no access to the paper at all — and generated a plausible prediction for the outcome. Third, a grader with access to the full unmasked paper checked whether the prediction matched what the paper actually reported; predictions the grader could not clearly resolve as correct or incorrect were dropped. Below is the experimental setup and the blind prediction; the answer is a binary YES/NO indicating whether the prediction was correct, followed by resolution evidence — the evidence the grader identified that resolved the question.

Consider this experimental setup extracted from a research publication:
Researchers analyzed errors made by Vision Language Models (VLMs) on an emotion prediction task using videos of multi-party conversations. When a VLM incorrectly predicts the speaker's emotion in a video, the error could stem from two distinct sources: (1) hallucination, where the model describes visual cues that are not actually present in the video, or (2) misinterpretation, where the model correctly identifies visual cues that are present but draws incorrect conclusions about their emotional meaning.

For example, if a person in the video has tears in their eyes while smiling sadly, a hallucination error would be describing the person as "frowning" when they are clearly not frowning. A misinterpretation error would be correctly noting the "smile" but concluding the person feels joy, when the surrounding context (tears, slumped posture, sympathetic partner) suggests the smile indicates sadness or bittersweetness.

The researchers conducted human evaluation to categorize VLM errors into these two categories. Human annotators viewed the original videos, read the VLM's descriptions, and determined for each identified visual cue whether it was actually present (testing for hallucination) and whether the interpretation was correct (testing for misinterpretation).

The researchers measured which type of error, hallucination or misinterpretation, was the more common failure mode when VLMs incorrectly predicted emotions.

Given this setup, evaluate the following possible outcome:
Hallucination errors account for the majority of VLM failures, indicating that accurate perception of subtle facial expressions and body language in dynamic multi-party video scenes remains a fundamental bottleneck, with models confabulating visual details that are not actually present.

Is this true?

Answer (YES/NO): NO